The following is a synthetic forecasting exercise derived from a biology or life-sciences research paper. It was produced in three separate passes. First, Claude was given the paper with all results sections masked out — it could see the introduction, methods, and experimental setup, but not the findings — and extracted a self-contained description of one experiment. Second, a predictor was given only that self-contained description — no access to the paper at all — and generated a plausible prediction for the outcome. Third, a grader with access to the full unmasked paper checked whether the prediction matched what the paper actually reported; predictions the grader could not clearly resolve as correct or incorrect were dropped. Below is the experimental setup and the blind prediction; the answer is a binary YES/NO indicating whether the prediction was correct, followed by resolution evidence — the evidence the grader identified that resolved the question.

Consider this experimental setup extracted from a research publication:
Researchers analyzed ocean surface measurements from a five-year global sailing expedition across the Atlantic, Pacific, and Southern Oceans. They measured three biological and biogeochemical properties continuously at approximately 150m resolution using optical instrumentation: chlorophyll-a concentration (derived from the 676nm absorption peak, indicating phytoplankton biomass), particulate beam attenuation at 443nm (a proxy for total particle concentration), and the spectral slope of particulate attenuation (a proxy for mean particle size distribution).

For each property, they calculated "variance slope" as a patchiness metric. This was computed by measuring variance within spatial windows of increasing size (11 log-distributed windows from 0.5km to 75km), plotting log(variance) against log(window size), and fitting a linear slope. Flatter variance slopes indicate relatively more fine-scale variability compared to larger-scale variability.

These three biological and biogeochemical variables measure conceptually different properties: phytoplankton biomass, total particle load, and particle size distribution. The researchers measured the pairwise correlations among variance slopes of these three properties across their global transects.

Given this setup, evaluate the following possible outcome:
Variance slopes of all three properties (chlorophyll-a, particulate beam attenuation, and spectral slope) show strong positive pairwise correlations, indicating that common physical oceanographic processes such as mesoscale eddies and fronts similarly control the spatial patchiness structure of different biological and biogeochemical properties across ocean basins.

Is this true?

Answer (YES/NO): NO